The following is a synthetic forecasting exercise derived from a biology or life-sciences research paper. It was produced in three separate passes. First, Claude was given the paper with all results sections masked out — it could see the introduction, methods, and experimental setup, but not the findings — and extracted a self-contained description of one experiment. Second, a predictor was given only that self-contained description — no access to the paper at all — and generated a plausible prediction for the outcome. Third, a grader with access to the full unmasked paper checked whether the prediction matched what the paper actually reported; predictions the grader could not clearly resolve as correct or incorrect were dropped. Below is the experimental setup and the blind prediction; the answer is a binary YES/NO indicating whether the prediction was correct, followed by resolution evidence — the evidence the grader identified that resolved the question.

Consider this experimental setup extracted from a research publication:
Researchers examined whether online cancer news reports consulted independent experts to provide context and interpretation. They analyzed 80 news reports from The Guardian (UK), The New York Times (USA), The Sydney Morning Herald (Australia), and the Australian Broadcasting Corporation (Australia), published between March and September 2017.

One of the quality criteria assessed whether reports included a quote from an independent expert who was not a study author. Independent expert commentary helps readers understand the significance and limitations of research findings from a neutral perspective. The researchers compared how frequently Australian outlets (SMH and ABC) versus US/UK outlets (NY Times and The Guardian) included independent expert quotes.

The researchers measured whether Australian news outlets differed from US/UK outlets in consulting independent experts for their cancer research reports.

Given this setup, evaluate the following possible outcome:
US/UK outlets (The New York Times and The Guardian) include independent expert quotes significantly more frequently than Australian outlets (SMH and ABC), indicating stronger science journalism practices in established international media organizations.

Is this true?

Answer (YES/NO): YES